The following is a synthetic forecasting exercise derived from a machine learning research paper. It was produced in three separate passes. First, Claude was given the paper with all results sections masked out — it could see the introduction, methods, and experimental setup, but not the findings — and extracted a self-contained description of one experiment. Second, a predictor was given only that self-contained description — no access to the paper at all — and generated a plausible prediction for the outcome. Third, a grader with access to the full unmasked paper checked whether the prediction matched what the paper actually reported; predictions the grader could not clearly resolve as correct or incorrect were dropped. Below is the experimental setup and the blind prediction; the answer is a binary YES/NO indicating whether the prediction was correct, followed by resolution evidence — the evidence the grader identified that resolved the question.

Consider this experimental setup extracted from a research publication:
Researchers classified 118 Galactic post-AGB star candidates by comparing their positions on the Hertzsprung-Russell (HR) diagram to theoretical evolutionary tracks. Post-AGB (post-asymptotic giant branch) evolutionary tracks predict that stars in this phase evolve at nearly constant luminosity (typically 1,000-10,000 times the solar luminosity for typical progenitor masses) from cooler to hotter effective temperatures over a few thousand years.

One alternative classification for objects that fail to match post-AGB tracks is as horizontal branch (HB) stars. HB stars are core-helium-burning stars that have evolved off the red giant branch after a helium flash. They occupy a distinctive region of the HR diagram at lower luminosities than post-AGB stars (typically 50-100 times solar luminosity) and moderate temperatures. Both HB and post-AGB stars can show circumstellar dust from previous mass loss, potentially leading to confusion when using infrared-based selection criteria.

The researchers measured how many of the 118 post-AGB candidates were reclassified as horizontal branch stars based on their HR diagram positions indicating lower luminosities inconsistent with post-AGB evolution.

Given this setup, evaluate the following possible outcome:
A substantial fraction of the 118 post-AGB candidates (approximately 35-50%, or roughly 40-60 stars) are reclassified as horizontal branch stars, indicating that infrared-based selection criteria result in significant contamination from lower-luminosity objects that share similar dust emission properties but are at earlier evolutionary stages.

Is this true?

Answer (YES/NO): NO